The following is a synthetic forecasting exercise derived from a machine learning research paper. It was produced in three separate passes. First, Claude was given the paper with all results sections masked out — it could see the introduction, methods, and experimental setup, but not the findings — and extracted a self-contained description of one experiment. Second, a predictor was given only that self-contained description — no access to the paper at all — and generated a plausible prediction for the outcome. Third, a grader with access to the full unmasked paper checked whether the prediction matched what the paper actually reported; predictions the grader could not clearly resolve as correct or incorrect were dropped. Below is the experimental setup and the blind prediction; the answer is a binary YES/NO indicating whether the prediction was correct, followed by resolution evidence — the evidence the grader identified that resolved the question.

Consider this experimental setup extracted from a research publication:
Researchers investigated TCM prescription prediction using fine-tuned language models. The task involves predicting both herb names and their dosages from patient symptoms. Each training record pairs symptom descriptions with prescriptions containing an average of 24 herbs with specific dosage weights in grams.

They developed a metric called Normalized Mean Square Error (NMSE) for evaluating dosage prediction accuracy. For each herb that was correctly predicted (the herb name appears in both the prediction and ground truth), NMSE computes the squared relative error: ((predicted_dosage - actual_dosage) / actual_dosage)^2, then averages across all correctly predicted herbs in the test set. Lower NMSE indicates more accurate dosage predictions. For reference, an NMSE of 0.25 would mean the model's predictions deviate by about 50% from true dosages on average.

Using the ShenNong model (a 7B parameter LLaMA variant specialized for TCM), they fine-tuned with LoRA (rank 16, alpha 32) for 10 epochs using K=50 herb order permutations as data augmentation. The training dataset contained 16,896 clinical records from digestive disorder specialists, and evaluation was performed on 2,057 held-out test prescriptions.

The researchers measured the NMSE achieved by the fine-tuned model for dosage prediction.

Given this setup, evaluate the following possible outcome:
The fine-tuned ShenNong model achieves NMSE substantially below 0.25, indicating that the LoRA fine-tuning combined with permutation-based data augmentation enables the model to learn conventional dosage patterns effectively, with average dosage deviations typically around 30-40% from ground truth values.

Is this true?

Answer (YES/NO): NO